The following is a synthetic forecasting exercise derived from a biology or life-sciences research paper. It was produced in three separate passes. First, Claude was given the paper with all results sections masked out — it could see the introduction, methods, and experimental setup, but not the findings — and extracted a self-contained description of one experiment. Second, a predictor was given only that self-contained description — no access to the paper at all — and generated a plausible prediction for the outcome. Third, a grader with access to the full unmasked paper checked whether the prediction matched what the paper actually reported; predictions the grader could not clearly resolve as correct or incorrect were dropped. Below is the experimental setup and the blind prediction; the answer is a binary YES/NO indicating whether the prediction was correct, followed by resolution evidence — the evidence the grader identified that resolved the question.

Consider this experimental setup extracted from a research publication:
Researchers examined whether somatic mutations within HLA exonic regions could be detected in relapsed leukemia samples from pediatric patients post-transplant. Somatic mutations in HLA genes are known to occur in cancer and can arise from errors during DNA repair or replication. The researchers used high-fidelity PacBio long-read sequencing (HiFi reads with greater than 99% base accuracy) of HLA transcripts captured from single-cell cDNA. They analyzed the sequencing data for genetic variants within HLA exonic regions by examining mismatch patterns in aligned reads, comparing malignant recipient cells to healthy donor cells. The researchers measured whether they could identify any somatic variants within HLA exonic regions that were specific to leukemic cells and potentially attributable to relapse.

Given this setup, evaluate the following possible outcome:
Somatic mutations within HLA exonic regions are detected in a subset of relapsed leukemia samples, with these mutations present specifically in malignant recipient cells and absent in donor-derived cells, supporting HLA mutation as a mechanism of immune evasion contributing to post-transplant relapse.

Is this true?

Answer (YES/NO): NO